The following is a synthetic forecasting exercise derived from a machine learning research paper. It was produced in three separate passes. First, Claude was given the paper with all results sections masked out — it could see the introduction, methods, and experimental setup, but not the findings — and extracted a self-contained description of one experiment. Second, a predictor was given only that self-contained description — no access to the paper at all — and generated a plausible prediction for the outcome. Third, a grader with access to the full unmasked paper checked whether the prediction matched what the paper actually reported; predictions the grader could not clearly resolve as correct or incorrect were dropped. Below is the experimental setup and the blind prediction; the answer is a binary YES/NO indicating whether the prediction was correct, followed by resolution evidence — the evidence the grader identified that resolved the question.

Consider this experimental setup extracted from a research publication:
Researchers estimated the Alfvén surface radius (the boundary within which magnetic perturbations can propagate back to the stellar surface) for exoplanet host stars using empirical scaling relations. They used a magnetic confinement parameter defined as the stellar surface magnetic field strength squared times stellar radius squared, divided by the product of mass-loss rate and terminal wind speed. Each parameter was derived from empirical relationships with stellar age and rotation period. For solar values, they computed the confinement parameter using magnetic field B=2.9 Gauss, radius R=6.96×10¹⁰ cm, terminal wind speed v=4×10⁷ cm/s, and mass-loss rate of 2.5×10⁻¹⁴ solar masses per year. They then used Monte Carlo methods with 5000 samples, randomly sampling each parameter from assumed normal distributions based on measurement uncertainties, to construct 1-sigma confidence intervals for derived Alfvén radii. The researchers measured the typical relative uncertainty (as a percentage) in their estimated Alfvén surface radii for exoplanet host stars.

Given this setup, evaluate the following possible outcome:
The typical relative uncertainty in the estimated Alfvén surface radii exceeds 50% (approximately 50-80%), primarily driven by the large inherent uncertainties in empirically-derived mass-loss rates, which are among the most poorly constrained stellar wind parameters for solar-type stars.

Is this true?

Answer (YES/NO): NO